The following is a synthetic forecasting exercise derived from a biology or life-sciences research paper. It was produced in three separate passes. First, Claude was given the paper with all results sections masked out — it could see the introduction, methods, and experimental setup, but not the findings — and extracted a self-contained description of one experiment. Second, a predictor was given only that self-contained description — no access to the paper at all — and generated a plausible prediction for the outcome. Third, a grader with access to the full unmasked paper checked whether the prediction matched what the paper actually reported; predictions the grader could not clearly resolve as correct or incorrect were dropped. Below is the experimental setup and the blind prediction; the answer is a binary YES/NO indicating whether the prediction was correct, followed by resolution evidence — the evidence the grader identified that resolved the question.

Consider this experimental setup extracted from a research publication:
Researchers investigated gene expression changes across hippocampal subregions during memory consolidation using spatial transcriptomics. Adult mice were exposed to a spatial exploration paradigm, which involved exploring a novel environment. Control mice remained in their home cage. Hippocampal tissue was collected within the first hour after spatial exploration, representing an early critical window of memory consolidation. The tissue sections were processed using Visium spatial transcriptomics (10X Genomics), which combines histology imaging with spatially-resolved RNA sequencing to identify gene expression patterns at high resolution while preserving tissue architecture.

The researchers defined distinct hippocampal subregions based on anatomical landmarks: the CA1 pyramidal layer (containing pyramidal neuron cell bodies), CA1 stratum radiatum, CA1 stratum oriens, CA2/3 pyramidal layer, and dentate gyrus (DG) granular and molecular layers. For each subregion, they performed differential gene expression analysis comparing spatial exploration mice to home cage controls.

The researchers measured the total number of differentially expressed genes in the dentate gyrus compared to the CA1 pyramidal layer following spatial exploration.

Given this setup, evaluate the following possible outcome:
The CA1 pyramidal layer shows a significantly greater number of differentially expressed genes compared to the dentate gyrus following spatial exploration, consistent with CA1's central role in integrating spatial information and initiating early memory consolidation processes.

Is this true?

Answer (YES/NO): NO